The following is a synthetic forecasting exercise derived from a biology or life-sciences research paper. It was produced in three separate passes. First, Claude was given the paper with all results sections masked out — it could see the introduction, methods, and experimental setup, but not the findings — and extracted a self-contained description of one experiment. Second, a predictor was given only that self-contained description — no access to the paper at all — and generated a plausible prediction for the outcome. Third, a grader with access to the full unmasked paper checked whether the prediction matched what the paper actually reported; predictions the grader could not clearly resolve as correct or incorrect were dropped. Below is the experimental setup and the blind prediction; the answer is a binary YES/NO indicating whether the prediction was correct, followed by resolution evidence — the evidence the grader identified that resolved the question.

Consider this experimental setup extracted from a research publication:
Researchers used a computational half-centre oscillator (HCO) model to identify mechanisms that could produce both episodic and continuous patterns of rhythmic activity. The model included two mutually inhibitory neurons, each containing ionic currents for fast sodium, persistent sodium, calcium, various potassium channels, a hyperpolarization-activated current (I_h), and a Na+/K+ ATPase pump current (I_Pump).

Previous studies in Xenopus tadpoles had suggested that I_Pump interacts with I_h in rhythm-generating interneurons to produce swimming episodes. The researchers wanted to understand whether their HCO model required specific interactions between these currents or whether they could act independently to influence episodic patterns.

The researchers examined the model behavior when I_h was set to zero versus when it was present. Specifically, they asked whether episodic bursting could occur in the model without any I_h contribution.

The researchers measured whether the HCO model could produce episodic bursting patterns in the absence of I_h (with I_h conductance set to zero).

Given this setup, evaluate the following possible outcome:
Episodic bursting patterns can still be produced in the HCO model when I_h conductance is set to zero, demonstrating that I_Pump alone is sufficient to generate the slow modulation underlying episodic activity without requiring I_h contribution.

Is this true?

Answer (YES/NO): NO